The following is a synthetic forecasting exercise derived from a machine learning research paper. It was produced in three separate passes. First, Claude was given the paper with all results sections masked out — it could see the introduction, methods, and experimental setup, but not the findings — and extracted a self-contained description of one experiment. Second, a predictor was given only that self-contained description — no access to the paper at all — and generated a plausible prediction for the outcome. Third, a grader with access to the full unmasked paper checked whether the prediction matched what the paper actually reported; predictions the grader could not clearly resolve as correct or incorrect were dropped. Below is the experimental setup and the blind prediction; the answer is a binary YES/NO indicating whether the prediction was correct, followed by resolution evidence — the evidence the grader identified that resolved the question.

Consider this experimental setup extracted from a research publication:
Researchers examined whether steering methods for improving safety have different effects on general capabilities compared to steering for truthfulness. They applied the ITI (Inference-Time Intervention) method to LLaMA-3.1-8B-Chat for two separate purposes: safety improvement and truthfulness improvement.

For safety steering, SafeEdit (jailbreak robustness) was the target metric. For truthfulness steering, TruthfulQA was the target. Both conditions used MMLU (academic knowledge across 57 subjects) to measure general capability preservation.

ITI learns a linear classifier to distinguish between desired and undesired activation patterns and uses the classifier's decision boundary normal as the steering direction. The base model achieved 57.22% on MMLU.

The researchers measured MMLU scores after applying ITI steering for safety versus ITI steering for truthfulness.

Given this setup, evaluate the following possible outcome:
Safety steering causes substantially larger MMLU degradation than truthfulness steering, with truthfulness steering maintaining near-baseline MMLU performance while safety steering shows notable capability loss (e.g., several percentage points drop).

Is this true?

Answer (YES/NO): NO